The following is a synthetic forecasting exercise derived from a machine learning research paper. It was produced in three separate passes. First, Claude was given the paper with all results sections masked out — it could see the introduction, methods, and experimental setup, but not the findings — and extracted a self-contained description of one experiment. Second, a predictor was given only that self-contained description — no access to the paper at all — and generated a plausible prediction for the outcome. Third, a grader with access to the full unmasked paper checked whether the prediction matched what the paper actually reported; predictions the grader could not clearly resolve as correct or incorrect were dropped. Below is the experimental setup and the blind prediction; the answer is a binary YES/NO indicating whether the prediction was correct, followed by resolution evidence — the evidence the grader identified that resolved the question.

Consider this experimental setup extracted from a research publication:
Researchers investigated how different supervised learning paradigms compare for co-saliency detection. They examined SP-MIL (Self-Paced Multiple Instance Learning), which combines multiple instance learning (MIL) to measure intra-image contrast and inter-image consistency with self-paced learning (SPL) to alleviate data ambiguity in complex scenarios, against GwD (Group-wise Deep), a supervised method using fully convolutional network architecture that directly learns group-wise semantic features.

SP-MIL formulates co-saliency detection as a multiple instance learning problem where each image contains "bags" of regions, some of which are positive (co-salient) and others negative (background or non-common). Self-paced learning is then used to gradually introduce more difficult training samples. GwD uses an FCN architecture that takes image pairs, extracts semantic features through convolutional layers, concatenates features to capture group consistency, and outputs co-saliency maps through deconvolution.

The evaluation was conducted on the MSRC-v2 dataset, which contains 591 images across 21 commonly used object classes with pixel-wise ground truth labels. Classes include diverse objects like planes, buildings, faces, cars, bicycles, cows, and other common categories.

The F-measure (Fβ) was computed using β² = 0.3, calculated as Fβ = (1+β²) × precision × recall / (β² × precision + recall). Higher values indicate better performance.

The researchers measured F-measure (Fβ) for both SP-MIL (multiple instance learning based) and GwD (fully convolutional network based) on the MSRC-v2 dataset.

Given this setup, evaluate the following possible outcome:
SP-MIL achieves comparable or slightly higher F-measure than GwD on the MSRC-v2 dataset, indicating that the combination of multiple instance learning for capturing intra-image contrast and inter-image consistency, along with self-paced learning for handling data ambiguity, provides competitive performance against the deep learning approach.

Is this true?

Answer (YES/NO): YES